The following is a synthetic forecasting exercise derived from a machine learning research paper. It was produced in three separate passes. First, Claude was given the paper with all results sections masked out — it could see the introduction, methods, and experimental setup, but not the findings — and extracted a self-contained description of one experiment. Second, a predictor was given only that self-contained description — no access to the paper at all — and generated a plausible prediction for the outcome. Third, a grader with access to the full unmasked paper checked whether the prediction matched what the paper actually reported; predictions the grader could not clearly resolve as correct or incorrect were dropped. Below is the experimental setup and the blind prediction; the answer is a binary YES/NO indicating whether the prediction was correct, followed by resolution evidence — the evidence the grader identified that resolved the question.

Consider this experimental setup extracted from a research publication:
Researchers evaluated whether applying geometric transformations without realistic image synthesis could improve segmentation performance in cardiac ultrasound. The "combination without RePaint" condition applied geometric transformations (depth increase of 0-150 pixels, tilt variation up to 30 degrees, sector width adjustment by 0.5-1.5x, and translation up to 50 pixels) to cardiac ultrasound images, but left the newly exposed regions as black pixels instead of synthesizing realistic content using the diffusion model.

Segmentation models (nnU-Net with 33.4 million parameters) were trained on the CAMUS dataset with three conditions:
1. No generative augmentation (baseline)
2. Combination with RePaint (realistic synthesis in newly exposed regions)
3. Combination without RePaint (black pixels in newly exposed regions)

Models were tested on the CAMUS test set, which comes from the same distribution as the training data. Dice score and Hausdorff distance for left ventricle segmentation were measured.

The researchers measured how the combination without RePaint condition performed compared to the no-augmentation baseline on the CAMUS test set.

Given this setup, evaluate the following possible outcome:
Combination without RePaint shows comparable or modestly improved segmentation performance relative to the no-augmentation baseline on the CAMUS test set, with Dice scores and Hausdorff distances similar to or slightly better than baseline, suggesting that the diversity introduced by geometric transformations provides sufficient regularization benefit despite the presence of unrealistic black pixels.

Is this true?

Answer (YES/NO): NO